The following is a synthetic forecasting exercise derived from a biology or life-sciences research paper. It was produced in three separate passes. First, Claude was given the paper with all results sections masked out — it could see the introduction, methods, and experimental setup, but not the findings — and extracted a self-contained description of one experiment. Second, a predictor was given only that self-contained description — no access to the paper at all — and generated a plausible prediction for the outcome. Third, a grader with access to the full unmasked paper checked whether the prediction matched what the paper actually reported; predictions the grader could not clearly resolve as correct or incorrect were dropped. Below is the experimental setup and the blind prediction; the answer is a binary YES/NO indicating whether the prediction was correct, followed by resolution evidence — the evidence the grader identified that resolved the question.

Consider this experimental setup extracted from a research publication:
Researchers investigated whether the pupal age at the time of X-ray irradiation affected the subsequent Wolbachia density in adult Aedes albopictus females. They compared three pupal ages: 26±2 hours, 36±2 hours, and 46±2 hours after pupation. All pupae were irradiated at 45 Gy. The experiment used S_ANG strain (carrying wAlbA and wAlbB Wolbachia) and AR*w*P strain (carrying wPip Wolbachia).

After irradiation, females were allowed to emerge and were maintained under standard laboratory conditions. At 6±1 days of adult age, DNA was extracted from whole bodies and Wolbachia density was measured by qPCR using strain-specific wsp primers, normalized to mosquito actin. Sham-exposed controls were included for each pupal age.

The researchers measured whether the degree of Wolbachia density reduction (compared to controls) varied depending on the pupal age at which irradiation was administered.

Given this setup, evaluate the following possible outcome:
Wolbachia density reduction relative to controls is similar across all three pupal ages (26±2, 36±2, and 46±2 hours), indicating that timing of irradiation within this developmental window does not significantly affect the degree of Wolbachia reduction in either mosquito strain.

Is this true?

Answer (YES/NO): NO